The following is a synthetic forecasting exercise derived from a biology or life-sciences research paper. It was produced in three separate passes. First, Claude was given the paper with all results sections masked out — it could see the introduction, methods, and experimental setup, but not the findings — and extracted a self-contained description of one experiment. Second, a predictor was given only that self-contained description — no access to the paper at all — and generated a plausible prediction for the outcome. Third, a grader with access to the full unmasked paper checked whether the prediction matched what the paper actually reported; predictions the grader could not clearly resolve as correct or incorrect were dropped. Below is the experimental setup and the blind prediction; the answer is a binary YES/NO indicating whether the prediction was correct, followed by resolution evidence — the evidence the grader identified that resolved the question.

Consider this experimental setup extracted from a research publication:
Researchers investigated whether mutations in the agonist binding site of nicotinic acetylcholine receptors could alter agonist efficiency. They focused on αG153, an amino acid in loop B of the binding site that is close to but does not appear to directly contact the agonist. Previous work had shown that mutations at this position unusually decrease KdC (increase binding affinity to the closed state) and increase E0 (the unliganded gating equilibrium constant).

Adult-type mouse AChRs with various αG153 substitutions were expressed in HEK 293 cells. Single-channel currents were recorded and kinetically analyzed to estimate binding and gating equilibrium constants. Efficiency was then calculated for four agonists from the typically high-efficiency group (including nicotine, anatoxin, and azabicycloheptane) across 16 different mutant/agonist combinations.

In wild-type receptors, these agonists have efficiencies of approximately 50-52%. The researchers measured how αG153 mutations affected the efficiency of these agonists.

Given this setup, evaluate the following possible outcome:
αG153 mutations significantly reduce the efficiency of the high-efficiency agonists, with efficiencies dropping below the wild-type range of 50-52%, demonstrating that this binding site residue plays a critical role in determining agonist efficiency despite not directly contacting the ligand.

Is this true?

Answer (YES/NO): YES